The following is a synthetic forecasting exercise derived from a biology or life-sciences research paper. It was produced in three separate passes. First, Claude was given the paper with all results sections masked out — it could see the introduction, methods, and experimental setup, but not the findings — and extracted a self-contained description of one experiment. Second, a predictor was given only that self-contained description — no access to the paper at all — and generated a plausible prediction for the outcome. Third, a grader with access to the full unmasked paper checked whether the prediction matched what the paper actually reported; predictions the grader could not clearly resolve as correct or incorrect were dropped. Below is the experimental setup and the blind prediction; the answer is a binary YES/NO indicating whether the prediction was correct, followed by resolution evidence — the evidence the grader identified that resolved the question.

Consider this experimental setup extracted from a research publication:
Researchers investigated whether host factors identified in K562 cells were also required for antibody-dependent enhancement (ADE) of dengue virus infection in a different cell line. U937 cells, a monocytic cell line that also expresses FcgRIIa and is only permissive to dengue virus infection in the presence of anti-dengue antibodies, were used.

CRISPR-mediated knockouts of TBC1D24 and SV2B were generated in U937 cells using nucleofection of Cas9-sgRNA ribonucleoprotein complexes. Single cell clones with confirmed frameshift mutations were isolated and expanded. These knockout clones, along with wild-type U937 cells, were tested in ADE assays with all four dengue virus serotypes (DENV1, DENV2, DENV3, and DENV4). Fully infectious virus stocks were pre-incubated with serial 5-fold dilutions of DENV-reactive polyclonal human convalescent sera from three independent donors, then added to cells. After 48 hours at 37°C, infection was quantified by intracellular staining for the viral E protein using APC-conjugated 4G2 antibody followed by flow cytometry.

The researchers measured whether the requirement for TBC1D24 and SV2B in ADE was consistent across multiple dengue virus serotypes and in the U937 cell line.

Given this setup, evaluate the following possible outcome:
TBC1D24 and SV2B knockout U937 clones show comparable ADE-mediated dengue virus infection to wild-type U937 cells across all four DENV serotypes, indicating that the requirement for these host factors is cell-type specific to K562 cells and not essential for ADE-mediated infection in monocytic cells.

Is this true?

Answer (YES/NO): NO